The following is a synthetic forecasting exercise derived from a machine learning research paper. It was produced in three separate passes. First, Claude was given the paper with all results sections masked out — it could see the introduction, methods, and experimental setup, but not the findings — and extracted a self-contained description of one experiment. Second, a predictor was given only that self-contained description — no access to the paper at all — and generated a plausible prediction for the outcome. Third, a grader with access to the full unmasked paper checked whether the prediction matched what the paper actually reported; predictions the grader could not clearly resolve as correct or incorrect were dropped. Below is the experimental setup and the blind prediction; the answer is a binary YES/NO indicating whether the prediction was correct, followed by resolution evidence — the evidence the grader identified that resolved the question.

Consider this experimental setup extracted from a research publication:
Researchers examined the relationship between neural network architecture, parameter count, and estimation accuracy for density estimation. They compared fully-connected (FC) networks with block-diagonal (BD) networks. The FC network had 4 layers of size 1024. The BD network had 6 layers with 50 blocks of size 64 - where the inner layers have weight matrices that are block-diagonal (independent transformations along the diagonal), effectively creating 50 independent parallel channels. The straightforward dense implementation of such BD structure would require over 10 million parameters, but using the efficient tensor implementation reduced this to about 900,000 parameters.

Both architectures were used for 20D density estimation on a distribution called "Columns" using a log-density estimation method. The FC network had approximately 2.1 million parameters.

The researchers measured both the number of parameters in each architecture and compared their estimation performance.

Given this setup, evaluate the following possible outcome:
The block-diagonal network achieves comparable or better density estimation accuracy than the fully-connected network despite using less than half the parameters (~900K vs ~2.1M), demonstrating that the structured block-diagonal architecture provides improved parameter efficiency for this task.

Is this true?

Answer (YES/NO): YES